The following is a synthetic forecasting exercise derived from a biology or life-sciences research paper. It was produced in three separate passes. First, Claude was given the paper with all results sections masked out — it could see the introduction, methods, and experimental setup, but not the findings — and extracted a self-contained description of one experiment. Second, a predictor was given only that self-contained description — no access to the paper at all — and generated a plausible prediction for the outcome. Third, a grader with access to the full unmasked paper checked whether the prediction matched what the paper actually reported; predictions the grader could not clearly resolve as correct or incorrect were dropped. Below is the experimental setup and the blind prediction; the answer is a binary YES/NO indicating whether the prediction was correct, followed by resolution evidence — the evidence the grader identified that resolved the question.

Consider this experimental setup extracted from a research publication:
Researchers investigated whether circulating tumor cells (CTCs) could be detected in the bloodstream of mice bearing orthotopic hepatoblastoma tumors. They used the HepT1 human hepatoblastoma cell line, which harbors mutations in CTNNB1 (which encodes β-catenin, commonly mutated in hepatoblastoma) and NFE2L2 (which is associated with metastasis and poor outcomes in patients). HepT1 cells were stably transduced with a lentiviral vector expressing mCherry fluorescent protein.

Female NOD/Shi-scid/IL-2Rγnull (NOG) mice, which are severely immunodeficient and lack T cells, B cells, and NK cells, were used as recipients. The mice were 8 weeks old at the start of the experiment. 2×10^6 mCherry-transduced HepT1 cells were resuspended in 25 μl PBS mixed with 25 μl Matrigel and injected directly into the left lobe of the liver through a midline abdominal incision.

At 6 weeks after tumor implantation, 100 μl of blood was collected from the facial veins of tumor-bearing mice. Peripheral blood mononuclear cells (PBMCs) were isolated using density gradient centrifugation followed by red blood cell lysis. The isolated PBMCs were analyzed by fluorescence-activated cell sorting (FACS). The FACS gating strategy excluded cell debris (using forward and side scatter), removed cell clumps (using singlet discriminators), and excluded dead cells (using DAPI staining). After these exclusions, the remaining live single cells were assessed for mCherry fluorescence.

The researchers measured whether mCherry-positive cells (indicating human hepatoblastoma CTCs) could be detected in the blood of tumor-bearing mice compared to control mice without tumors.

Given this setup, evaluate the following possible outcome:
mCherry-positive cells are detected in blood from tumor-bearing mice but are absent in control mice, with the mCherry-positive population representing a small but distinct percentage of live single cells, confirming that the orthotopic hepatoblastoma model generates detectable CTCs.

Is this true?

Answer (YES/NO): YES